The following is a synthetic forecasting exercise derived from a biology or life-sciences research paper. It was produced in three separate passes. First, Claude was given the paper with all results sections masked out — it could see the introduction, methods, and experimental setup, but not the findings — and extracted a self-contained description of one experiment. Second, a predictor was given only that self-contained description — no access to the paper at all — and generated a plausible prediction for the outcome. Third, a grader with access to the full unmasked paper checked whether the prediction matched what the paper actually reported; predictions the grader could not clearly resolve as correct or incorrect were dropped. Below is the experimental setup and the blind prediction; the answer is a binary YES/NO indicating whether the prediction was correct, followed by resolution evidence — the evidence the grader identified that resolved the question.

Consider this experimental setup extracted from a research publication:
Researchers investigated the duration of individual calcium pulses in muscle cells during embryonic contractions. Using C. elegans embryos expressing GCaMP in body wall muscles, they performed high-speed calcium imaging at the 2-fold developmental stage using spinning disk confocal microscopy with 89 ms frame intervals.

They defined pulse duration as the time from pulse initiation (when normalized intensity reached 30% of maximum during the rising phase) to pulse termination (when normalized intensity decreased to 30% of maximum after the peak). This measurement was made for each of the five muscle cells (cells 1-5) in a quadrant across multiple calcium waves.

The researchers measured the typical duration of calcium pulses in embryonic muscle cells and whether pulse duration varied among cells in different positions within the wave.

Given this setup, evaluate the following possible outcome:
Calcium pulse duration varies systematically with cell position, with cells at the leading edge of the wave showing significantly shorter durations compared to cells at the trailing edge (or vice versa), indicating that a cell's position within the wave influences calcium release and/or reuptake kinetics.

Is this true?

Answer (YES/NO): NO